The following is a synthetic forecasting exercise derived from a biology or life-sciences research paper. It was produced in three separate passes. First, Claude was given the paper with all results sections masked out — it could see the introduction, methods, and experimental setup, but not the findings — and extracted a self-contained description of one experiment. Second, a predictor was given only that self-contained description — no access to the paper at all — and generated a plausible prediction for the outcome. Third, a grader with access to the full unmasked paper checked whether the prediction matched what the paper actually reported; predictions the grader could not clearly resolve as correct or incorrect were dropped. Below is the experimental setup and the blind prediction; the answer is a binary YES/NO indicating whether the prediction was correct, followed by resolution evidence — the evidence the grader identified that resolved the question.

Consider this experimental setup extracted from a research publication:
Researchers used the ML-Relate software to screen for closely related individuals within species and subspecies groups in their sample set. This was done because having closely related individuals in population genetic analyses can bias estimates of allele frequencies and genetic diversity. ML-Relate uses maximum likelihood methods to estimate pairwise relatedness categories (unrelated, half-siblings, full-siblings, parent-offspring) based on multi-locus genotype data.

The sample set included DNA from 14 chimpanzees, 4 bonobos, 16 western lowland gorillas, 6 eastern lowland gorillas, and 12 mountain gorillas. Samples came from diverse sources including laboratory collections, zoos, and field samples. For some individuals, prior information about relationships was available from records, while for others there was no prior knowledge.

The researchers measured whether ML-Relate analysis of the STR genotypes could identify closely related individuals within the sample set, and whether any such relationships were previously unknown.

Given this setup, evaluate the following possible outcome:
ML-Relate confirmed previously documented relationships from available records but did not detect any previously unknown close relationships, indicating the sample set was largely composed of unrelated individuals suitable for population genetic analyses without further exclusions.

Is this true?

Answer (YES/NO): NO